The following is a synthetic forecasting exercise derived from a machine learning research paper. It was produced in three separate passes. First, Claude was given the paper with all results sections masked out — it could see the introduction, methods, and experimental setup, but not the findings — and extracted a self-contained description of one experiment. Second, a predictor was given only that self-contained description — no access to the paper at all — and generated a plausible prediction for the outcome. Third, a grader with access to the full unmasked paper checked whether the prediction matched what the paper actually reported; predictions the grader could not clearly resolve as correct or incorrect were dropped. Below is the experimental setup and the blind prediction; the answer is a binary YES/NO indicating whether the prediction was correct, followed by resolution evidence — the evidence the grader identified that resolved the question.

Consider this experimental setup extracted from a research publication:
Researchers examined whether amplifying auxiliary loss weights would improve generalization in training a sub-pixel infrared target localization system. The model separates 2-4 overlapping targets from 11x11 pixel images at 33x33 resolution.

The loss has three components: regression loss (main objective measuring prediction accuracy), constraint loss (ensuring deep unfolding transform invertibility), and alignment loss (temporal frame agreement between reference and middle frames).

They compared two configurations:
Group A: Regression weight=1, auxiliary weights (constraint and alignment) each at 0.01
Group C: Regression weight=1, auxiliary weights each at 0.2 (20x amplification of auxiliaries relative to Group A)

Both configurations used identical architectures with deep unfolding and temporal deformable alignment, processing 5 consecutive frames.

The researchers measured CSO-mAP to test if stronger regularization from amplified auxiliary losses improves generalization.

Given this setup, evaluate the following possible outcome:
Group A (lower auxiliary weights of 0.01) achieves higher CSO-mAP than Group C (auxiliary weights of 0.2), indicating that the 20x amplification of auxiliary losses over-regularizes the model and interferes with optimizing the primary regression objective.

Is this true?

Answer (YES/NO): YES